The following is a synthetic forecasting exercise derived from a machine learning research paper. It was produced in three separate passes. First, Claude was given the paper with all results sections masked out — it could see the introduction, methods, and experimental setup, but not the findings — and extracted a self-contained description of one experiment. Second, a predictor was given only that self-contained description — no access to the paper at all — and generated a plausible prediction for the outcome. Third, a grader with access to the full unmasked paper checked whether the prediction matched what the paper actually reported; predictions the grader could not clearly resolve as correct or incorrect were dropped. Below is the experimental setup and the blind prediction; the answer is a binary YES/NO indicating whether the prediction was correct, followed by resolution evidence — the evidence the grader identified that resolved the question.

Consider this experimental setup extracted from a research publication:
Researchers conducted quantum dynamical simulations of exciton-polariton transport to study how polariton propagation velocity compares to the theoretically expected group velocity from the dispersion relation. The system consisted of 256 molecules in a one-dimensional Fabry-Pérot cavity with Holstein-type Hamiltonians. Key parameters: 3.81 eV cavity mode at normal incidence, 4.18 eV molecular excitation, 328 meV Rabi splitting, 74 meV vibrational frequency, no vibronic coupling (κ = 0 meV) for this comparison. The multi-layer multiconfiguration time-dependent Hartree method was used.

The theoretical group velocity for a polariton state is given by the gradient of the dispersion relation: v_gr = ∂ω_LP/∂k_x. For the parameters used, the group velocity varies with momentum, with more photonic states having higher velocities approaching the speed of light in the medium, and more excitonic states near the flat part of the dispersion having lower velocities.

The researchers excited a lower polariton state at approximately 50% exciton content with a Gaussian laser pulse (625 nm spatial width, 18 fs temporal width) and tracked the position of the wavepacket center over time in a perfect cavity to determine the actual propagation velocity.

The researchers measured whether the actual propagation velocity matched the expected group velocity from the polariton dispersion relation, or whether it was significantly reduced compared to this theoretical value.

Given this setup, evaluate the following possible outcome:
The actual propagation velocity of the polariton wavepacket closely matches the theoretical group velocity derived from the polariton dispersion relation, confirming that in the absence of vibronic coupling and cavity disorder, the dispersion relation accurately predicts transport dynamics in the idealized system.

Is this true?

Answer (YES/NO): YES